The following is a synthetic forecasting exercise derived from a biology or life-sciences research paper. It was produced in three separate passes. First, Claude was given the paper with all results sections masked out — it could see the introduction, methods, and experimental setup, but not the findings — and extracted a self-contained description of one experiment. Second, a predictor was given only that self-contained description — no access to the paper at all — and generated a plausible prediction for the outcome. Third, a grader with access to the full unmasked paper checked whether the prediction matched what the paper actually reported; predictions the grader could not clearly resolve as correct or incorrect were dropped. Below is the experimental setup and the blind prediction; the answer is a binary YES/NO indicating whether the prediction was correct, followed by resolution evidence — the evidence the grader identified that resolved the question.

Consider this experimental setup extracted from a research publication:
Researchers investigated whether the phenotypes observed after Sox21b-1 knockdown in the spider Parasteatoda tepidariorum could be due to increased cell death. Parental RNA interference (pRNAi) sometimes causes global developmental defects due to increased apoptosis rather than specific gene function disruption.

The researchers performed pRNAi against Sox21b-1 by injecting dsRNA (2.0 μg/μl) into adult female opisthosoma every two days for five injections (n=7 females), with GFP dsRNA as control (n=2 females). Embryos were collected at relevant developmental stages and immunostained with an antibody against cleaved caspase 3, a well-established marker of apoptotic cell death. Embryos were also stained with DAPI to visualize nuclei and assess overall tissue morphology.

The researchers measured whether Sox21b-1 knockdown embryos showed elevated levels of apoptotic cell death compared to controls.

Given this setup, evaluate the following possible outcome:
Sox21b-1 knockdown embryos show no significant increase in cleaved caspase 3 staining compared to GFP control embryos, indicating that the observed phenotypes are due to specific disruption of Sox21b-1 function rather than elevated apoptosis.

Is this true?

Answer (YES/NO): NO